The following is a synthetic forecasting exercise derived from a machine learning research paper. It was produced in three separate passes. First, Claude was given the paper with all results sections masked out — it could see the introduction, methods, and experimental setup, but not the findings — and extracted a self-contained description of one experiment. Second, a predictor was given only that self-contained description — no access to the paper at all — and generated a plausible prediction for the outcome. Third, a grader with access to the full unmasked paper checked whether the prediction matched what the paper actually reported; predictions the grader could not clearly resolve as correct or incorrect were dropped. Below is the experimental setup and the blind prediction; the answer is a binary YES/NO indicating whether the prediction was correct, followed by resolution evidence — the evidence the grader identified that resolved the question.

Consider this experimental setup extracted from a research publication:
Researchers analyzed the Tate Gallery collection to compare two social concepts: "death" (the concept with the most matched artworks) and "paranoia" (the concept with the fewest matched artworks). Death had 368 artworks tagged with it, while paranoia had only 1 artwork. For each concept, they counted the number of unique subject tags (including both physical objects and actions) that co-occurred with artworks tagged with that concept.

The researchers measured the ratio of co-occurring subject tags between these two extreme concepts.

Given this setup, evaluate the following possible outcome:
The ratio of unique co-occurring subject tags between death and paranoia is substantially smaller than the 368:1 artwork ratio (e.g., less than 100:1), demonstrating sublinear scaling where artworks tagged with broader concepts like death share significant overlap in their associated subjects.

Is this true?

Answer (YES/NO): NO